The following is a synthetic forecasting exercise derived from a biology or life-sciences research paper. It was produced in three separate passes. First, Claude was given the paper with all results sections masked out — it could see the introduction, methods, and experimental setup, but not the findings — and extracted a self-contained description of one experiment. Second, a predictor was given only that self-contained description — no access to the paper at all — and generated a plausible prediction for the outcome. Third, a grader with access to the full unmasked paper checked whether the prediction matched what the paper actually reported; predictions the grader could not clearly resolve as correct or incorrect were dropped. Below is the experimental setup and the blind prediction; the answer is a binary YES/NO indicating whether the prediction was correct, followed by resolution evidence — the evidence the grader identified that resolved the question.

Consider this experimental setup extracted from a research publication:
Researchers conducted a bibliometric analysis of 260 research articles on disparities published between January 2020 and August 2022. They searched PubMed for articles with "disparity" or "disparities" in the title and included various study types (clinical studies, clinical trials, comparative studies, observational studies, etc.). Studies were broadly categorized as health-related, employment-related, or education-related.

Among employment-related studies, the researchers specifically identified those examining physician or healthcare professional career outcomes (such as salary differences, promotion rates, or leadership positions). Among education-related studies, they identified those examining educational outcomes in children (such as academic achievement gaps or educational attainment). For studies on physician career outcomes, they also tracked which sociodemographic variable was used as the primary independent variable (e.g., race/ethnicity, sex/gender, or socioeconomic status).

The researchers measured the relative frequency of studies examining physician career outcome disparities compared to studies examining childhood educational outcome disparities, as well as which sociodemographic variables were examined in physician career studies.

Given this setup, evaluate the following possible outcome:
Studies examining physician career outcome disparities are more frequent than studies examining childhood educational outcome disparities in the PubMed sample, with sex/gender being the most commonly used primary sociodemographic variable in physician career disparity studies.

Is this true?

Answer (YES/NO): YES